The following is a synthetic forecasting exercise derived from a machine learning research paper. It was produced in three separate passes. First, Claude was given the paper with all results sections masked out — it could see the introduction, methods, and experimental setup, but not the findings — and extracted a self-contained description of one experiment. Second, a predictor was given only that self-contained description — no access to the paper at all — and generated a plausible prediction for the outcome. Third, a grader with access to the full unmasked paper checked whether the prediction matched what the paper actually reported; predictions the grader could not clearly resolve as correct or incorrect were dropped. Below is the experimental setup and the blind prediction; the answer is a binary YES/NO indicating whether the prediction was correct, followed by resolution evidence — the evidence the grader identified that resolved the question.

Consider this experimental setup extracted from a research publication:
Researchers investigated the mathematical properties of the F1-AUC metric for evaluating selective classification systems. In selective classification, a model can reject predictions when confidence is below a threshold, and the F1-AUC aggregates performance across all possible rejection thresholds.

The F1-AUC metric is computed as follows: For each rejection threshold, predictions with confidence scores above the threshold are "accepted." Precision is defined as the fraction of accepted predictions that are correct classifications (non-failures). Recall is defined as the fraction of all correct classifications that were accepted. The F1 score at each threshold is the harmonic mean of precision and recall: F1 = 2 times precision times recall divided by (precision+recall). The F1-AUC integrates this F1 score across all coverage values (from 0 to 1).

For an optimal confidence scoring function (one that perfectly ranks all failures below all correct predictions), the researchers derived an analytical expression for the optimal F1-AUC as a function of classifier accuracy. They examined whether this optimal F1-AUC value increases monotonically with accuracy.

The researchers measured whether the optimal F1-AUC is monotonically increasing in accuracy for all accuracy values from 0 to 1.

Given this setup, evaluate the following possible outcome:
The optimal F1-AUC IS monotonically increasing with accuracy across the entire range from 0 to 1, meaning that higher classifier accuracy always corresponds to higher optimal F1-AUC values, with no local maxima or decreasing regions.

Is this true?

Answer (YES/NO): NO